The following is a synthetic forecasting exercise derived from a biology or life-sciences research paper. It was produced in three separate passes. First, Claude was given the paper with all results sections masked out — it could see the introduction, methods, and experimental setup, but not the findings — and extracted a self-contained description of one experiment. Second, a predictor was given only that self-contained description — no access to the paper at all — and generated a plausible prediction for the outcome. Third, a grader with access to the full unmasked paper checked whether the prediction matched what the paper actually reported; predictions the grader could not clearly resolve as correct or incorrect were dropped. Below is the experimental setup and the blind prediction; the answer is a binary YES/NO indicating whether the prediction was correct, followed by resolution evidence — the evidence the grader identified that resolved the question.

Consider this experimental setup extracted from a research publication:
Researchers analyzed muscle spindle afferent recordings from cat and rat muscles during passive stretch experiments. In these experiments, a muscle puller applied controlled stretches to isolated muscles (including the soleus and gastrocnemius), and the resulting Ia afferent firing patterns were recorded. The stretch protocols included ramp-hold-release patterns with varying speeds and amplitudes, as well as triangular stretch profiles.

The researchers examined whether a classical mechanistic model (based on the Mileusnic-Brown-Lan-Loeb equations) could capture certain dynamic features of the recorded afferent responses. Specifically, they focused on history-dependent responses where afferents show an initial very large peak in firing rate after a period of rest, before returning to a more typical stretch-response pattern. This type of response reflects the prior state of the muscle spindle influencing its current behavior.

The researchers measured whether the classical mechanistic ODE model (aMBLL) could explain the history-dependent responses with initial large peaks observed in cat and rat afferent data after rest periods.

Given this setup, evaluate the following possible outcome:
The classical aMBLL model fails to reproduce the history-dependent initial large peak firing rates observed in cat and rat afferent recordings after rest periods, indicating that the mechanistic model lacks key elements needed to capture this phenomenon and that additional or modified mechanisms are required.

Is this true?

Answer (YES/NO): YES